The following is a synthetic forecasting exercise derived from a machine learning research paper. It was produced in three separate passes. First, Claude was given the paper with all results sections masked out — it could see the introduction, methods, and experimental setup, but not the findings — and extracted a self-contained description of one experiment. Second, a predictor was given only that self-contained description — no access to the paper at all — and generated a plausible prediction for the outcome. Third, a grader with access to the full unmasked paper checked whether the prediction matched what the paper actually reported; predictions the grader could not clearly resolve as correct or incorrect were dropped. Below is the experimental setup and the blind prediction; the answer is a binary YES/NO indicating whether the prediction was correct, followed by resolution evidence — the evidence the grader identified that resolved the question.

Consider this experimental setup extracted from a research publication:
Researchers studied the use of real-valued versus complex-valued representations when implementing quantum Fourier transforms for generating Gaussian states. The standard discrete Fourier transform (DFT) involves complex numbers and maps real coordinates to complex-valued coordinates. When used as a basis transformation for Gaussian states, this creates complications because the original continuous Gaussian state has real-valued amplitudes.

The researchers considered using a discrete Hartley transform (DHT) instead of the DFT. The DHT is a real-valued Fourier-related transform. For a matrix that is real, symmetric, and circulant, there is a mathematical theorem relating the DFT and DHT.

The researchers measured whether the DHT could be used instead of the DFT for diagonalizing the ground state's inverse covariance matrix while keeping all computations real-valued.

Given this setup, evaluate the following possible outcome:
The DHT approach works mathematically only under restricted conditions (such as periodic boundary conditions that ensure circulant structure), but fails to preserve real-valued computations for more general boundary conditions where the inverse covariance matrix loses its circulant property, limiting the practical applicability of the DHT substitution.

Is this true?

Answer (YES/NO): NO